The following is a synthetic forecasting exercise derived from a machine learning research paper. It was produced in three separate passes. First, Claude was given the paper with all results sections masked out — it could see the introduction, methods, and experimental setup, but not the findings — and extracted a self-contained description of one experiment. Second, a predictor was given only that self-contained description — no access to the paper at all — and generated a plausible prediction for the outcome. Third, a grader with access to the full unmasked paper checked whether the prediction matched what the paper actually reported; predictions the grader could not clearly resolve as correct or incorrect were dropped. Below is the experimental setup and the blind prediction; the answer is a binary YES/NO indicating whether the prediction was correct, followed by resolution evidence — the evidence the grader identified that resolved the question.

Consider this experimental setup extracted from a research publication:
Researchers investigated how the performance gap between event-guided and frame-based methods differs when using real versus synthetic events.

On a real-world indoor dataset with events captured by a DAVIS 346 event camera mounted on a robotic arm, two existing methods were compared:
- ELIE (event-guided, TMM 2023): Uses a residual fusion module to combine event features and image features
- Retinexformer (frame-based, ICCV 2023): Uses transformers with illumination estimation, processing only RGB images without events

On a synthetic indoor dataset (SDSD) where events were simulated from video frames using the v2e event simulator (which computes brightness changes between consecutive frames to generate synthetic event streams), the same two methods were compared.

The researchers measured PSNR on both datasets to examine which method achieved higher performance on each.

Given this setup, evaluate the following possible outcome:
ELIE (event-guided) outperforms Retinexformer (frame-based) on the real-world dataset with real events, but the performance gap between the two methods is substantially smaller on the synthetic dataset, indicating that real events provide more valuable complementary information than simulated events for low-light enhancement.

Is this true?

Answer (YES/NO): NO